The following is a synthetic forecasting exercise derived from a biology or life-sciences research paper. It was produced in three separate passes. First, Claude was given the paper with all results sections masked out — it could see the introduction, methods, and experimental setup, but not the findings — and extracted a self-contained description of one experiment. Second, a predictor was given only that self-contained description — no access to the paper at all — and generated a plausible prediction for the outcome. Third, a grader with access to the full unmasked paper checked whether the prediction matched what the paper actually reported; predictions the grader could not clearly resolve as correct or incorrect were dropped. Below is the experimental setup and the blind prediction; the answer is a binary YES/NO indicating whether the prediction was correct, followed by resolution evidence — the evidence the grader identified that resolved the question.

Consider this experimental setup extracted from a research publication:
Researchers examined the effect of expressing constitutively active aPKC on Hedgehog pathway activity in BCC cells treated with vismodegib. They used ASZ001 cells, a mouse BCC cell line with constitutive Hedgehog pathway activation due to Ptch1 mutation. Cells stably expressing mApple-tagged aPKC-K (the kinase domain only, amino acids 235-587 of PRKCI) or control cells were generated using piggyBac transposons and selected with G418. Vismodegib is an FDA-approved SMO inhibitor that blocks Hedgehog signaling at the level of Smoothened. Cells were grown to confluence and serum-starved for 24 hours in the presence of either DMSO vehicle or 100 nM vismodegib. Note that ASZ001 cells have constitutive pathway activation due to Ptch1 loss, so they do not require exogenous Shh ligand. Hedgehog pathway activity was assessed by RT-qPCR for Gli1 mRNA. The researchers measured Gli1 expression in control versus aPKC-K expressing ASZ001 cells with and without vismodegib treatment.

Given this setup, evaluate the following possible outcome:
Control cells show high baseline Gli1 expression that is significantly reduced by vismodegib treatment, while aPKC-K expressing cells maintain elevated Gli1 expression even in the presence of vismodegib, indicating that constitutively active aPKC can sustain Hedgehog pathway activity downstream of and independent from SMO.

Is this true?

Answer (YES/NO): YES